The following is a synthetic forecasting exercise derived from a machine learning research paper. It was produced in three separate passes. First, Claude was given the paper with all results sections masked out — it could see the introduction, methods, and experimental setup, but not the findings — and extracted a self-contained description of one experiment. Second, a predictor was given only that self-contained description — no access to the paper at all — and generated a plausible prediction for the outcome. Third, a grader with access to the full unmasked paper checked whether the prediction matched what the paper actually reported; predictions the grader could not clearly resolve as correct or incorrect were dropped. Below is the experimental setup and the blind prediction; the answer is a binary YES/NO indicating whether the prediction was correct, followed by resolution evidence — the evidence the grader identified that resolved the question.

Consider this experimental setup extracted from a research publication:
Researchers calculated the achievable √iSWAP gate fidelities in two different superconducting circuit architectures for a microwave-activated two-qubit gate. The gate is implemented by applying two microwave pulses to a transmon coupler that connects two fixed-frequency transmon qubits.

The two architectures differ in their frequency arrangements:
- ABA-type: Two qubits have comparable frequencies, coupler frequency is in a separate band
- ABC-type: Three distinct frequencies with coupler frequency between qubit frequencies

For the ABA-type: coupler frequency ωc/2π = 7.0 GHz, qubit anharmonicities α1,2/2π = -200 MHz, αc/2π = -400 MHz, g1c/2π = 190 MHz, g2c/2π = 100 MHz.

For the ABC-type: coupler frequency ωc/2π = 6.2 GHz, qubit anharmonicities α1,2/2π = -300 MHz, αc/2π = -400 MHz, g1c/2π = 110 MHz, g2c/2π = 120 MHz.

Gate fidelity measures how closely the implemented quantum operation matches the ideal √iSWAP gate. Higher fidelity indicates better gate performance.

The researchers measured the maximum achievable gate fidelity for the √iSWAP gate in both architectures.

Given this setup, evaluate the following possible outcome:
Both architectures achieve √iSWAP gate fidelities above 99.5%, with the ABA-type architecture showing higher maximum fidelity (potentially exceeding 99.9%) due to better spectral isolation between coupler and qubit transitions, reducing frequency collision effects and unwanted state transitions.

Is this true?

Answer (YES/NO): NO